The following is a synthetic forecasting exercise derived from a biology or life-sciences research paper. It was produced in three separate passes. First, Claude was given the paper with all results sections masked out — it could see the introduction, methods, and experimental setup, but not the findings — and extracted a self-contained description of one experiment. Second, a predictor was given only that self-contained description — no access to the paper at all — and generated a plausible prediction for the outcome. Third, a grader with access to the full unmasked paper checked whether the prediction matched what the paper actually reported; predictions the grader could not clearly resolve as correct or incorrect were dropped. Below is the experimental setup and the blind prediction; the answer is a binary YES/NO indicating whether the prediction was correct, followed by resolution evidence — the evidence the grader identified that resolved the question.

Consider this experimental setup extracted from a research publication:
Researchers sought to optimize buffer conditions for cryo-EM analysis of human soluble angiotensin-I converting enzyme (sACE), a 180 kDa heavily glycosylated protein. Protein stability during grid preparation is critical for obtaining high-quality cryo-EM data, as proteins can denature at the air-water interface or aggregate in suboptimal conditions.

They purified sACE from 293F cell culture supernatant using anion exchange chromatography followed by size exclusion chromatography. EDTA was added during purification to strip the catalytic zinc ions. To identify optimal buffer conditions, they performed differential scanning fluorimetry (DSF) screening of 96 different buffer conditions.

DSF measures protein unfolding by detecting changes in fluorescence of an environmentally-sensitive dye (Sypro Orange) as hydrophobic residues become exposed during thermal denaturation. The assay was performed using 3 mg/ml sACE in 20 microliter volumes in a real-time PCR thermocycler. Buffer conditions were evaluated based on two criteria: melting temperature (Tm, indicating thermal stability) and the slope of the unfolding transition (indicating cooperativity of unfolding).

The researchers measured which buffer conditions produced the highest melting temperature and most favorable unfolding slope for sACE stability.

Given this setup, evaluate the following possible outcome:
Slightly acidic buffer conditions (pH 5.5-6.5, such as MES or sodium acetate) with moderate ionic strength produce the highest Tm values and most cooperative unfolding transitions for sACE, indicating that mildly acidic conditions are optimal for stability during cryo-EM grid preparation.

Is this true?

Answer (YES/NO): YES